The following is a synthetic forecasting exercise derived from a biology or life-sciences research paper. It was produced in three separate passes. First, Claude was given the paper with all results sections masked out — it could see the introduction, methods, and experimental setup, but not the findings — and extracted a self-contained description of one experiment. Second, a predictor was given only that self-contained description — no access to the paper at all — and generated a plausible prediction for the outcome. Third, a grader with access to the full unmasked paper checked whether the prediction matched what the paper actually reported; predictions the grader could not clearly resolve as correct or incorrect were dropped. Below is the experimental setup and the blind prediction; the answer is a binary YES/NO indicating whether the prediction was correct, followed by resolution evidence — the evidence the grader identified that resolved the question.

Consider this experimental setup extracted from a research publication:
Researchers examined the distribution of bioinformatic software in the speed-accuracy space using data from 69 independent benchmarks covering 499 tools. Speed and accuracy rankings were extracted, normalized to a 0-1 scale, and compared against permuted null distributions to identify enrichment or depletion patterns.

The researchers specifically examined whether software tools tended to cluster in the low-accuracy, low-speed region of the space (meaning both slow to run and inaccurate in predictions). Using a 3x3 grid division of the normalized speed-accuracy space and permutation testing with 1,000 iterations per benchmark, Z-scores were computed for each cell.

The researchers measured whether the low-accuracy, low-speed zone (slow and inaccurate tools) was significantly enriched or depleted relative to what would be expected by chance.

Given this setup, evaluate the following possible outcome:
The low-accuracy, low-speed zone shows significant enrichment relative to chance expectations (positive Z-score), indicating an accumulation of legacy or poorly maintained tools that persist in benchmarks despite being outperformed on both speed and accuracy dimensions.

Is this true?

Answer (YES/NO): YES